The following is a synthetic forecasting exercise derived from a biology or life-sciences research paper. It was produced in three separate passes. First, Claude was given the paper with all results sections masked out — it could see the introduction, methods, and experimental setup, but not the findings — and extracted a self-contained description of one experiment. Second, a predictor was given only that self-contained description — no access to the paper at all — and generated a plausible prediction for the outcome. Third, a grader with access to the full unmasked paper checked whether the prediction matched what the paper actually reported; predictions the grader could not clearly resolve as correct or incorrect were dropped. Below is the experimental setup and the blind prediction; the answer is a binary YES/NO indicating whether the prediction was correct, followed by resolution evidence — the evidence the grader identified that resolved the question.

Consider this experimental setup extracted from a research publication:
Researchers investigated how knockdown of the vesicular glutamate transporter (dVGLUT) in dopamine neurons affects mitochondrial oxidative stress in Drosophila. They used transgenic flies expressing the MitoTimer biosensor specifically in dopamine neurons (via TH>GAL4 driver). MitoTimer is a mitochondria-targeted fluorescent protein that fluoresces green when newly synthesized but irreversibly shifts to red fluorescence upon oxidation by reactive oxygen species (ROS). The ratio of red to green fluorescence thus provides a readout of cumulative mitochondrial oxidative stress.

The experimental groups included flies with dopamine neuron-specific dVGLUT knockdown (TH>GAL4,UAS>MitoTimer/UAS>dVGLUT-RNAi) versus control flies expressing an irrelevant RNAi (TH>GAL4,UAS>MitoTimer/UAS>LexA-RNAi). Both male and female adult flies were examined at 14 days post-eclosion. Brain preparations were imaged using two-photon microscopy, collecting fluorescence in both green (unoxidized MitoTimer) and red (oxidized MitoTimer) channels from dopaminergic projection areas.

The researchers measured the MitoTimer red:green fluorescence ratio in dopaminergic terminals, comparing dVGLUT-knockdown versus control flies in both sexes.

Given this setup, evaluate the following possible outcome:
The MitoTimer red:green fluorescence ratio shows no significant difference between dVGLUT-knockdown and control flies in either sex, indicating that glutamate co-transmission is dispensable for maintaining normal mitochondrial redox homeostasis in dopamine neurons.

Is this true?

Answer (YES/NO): NO